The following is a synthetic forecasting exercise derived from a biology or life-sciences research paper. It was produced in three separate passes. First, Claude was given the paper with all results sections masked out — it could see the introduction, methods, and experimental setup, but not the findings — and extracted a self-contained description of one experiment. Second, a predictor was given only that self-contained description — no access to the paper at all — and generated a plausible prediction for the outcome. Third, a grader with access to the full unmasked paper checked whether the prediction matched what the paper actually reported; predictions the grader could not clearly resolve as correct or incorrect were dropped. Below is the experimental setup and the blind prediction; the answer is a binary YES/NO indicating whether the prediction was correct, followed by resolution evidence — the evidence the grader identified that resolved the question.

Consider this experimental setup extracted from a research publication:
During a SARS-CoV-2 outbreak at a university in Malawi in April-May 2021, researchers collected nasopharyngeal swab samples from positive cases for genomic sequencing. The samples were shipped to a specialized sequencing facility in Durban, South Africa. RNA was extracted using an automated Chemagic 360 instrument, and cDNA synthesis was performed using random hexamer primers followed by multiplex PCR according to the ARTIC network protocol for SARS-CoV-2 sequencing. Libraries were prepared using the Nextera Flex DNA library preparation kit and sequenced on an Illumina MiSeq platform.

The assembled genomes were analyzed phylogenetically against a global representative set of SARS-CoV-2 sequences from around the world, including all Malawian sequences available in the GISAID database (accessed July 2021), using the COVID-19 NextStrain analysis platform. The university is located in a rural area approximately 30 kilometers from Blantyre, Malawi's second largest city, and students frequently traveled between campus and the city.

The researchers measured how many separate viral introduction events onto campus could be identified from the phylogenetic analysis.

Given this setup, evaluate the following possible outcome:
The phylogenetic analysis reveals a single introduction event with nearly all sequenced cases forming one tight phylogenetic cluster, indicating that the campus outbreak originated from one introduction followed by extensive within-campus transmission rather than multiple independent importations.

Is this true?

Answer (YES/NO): NO